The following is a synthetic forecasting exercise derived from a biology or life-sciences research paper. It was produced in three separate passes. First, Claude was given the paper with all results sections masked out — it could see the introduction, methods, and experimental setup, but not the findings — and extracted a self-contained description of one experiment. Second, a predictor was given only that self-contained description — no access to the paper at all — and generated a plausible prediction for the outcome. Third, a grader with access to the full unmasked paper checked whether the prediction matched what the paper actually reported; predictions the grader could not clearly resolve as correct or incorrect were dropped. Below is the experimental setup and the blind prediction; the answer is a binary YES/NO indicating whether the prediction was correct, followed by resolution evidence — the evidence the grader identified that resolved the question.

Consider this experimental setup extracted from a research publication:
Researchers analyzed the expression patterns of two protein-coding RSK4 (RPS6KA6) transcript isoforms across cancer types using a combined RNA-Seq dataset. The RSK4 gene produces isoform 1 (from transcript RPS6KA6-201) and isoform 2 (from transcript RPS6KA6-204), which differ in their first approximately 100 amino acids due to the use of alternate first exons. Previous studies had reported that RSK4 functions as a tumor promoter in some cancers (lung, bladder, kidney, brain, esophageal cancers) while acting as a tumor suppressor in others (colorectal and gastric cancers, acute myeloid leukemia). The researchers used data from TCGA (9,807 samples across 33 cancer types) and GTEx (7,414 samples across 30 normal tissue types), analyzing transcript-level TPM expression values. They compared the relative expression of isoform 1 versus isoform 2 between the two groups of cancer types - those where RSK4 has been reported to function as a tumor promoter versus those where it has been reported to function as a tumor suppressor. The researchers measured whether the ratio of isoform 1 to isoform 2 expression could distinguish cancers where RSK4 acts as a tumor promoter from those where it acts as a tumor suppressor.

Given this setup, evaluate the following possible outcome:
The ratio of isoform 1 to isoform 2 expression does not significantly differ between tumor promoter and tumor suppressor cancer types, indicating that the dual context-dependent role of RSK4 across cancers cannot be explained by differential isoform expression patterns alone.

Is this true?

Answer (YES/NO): YES